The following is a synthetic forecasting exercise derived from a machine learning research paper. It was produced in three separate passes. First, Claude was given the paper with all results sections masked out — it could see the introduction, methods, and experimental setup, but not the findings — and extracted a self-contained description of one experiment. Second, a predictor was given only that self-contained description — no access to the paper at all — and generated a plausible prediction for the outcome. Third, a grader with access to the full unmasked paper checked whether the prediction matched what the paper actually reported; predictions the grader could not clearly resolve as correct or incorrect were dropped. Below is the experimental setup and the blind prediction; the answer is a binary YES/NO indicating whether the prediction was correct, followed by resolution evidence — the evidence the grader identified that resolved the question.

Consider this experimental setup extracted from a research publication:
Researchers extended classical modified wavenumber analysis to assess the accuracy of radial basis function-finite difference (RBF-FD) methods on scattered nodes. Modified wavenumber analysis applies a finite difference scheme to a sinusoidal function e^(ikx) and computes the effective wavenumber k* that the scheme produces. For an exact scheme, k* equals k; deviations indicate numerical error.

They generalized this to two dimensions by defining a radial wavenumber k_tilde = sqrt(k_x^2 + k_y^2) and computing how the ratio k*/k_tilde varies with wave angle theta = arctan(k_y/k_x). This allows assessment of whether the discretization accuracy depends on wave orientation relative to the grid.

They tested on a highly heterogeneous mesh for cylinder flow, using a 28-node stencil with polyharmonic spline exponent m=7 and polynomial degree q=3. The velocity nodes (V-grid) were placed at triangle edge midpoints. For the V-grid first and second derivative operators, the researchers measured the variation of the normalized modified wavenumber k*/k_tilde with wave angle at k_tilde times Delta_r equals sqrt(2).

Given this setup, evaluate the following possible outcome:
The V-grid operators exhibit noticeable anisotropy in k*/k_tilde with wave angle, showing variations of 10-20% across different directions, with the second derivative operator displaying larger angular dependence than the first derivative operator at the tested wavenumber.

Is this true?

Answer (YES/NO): NO